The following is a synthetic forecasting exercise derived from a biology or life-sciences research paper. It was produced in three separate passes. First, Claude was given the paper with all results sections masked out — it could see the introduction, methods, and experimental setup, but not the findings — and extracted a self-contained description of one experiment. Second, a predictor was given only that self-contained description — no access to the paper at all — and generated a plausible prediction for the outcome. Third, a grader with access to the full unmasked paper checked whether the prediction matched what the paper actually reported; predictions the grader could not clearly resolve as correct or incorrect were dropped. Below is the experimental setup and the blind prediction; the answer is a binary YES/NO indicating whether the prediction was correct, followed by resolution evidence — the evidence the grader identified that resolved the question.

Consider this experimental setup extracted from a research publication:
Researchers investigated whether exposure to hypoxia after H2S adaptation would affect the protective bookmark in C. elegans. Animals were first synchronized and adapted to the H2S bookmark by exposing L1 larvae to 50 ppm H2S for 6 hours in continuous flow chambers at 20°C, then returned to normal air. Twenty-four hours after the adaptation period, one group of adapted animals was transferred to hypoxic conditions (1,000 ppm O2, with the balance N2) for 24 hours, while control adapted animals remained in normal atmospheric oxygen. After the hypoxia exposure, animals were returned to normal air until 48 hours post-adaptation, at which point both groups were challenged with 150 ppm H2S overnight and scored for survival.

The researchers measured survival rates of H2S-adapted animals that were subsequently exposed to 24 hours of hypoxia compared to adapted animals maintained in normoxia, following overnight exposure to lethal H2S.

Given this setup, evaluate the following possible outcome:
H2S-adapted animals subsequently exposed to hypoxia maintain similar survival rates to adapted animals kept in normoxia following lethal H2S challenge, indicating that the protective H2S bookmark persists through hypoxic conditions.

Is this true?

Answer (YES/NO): YES